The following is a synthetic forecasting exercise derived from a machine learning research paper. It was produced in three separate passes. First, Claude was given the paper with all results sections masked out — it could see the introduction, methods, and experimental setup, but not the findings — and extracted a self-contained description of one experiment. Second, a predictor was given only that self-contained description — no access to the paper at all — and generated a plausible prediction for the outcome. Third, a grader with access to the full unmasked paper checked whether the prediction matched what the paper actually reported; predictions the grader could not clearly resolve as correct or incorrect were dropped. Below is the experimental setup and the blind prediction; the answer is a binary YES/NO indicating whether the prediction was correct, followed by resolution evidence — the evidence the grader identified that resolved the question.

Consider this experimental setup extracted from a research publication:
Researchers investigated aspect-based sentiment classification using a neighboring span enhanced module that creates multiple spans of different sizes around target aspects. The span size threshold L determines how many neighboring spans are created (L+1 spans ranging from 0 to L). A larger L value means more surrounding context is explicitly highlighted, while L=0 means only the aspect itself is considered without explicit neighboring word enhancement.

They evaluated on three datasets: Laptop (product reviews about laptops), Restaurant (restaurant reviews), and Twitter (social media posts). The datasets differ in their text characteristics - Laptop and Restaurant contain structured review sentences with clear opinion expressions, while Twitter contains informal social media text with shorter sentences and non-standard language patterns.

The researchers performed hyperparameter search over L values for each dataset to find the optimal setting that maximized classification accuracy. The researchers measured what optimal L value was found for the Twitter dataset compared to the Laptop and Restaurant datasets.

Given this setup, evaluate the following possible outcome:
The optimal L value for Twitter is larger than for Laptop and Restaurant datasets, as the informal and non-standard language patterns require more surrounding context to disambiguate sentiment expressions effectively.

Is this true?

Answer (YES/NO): NO